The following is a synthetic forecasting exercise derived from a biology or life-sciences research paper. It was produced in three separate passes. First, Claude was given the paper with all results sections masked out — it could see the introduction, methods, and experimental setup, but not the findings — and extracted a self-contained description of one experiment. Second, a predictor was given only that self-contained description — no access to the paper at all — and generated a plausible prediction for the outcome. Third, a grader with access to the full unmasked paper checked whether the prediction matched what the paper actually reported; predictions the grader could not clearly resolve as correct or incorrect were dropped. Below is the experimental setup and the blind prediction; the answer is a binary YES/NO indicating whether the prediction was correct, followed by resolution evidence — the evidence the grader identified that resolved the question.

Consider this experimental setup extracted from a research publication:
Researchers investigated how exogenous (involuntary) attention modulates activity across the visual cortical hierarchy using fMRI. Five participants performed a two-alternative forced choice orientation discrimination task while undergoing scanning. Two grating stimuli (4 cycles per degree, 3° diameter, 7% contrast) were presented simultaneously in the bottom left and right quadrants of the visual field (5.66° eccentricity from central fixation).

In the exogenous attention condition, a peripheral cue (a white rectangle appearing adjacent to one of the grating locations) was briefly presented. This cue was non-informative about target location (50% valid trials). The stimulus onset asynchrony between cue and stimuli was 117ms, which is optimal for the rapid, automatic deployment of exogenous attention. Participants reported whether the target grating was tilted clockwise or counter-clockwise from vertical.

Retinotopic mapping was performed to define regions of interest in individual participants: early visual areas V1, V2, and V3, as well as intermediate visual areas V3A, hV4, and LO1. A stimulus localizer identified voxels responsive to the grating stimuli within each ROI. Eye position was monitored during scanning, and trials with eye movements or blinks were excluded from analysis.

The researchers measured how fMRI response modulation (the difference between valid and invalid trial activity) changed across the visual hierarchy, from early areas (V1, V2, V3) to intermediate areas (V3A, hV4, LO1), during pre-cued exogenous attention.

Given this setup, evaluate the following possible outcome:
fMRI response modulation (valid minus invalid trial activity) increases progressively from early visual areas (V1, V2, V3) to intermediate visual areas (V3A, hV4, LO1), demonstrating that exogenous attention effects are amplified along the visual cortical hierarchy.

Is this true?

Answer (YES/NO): NO